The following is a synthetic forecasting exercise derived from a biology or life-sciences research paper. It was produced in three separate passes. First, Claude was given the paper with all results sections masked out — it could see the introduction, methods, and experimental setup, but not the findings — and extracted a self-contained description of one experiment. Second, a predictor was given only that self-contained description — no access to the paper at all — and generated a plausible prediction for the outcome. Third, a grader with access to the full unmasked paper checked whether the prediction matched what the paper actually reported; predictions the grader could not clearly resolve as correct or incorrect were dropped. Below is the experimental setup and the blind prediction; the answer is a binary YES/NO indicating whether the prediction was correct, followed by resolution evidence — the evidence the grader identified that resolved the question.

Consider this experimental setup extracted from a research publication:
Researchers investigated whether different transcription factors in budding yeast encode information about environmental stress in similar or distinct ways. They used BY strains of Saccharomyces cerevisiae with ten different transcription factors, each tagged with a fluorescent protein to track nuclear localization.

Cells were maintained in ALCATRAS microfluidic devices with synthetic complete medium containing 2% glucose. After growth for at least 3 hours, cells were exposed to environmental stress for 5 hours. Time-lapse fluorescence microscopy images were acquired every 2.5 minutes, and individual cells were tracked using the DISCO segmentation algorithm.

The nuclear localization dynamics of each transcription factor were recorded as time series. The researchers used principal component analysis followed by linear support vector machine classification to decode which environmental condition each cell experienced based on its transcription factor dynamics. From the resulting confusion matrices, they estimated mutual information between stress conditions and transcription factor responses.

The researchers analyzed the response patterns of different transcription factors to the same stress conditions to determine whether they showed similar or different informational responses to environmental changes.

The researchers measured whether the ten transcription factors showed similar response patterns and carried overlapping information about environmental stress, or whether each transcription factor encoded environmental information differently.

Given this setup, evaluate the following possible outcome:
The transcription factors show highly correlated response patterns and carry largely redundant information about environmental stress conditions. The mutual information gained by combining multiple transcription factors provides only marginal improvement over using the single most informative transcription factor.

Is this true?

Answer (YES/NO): NO